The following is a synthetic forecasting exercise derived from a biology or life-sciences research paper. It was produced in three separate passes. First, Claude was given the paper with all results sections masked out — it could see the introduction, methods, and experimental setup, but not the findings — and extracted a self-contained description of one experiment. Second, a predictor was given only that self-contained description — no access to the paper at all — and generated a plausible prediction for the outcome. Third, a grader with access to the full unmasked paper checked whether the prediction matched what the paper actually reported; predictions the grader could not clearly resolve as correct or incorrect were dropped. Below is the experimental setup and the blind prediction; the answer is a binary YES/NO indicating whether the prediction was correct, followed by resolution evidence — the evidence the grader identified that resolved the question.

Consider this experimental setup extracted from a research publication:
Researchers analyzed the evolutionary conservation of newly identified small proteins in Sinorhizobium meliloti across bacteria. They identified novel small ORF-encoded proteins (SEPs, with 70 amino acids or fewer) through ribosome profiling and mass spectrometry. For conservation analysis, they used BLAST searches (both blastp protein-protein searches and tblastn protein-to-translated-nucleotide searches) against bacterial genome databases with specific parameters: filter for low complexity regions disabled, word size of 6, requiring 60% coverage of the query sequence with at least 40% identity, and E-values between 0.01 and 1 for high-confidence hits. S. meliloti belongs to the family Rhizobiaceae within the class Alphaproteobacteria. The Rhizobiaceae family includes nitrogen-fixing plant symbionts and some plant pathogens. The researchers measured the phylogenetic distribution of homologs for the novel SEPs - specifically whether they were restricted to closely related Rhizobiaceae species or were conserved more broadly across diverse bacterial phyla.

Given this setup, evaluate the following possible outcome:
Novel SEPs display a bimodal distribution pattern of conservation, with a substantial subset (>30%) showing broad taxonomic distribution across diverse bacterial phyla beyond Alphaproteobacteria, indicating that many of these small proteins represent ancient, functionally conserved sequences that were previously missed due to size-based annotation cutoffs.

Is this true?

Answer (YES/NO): NO